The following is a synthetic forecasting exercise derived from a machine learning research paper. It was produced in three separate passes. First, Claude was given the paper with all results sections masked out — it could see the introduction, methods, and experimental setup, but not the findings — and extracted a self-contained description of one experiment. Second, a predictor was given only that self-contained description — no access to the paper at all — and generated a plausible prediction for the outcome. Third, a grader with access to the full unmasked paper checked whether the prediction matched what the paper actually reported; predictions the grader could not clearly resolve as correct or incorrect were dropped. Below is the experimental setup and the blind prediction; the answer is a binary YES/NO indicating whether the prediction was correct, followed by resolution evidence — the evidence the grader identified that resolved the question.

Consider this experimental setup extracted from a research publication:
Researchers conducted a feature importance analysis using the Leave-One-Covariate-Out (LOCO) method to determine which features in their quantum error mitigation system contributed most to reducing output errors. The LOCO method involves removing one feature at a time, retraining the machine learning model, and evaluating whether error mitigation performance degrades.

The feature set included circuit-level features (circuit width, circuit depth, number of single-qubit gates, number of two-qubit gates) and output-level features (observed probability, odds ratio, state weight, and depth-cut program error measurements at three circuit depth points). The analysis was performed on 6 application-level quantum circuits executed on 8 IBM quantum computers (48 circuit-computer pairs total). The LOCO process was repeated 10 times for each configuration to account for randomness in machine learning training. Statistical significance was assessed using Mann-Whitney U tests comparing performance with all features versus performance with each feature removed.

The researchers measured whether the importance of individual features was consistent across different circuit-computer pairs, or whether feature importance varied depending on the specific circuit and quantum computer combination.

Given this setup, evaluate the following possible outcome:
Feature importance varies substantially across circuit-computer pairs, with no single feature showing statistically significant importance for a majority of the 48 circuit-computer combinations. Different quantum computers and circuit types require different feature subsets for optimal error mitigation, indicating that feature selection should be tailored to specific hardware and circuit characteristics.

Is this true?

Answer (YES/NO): NO